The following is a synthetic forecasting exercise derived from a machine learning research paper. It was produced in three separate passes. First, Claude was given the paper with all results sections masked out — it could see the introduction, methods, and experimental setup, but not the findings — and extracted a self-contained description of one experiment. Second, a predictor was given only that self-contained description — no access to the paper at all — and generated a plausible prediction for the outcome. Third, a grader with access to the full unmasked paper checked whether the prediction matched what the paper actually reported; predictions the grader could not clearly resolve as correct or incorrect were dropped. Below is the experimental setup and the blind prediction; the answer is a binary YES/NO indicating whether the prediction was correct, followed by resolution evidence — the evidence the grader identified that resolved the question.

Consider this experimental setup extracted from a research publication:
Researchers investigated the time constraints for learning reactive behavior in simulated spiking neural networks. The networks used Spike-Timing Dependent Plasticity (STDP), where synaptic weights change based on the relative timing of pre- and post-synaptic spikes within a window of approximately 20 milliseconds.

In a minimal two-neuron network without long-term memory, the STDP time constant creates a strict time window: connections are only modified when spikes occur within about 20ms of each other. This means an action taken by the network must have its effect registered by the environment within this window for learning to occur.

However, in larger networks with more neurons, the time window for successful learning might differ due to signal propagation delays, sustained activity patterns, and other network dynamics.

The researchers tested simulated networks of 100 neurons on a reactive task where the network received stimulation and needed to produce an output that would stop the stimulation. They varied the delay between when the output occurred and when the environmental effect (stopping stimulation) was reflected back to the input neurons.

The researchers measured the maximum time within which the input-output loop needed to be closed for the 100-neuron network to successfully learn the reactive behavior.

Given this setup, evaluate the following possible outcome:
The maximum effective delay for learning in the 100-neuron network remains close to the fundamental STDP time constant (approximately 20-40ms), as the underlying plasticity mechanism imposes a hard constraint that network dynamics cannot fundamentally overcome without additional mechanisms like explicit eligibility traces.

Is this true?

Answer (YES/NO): YES